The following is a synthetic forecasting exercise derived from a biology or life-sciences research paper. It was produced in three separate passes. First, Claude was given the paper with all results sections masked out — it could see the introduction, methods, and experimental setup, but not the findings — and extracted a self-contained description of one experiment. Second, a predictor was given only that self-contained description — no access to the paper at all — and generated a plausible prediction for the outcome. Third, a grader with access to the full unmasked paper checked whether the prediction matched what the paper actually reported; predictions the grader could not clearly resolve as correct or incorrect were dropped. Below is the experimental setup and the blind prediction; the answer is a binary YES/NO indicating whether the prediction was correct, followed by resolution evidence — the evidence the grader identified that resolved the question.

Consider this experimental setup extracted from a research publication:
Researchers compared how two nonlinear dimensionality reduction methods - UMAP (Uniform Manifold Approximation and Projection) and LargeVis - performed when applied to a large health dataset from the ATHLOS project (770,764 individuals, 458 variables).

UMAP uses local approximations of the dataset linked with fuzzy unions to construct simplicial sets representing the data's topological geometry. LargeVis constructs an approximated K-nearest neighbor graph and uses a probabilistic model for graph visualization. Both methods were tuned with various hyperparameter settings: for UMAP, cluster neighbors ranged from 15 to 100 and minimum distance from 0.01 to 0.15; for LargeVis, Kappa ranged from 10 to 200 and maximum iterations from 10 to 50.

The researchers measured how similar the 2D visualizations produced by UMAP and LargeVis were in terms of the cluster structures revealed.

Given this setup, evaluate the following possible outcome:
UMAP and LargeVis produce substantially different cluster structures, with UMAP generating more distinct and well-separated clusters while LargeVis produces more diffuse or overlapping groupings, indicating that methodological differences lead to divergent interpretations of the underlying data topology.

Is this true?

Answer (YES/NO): NO